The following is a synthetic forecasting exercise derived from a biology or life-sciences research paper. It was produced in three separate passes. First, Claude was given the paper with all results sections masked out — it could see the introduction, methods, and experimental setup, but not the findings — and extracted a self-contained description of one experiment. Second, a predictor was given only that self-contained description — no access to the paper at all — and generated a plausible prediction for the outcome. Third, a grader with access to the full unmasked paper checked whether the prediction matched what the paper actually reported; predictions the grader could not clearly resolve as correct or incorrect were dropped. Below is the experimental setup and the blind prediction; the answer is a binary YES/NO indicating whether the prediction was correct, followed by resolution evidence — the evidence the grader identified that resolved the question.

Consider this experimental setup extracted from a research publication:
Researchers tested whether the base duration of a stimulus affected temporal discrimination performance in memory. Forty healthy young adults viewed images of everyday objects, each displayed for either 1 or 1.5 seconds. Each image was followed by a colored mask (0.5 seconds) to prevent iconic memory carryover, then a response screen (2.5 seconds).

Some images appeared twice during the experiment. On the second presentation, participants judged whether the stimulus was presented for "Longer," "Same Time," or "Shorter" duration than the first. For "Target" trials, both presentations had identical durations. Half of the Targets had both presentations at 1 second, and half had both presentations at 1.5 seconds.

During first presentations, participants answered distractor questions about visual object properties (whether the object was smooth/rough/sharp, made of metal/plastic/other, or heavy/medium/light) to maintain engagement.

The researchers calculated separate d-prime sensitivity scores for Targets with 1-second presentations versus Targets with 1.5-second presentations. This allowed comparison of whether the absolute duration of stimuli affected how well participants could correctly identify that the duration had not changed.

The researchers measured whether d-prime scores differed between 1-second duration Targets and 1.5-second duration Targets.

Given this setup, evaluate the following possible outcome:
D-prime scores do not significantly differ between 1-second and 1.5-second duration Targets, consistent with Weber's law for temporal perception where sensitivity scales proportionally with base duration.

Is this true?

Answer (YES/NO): YES